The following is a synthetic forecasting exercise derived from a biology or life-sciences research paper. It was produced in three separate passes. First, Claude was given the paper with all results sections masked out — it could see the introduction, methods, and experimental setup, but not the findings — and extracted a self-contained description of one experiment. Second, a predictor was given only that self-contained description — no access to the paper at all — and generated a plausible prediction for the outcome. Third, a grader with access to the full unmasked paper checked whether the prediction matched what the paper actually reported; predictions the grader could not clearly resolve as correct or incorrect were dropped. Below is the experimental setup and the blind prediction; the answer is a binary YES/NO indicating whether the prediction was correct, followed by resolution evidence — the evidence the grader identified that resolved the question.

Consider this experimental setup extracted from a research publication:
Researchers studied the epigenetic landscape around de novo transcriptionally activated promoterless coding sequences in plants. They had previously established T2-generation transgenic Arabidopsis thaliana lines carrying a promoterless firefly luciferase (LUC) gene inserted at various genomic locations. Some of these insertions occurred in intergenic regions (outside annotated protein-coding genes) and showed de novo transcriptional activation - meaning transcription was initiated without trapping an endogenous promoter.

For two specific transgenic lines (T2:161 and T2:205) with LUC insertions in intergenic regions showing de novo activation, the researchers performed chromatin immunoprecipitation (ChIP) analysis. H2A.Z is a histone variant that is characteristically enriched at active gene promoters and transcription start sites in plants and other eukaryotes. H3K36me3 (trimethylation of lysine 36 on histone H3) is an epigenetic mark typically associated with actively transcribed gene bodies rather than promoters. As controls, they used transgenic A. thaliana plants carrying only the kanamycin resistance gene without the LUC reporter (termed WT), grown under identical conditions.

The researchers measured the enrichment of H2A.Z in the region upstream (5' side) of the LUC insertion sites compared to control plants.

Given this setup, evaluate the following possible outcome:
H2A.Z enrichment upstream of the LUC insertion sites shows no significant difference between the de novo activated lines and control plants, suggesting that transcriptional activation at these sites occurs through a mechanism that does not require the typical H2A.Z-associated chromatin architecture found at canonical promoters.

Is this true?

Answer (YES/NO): NO